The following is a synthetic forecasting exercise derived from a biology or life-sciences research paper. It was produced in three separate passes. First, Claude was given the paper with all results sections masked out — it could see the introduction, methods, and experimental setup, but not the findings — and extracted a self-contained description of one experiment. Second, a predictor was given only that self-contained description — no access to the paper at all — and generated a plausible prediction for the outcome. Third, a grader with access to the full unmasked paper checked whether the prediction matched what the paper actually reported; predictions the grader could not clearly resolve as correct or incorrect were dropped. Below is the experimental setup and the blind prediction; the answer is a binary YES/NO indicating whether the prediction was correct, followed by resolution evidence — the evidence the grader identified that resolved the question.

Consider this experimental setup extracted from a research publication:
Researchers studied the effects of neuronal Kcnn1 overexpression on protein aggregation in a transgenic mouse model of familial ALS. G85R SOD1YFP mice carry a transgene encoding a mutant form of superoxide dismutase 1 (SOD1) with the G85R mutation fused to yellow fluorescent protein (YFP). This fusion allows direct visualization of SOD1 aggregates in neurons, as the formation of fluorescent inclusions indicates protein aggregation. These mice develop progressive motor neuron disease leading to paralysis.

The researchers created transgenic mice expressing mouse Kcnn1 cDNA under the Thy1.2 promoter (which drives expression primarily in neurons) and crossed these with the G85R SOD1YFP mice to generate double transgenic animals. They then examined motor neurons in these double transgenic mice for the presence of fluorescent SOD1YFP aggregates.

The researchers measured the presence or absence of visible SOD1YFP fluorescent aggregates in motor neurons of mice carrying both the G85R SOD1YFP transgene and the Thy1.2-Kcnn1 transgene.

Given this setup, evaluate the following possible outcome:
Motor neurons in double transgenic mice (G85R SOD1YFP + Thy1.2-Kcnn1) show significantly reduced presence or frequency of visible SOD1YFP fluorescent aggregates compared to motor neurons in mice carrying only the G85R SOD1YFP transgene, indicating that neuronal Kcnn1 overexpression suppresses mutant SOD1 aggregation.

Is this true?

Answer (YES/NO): YES